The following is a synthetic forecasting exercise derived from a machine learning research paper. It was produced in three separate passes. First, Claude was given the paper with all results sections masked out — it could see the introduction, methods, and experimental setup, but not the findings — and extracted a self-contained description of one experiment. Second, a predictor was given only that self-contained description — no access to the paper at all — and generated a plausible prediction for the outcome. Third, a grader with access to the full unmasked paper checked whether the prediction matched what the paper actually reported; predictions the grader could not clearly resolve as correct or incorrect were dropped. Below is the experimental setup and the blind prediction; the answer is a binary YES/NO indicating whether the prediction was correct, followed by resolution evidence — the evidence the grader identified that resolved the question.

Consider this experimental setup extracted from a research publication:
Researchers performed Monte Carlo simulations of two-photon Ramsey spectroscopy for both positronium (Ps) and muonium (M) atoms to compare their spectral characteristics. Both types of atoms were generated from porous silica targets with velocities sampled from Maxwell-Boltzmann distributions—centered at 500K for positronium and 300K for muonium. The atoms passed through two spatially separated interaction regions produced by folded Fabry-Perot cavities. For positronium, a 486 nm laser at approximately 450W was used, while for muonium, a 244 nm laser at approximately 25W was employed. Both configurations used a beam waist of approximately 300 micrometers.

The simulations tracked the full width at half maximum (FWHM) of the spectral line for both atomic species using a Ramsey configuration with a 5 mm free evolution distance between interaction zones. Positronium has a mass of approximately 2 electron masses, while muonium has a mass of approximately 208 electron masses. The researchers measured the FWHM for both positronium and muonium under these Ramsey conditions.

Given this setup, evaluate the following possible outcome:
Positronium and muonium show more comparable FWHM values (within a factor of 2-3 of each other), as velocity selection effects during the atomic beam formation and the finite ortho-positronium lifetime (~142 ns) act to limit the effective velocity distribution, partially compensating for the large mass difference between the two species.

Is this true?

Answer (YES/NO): NO